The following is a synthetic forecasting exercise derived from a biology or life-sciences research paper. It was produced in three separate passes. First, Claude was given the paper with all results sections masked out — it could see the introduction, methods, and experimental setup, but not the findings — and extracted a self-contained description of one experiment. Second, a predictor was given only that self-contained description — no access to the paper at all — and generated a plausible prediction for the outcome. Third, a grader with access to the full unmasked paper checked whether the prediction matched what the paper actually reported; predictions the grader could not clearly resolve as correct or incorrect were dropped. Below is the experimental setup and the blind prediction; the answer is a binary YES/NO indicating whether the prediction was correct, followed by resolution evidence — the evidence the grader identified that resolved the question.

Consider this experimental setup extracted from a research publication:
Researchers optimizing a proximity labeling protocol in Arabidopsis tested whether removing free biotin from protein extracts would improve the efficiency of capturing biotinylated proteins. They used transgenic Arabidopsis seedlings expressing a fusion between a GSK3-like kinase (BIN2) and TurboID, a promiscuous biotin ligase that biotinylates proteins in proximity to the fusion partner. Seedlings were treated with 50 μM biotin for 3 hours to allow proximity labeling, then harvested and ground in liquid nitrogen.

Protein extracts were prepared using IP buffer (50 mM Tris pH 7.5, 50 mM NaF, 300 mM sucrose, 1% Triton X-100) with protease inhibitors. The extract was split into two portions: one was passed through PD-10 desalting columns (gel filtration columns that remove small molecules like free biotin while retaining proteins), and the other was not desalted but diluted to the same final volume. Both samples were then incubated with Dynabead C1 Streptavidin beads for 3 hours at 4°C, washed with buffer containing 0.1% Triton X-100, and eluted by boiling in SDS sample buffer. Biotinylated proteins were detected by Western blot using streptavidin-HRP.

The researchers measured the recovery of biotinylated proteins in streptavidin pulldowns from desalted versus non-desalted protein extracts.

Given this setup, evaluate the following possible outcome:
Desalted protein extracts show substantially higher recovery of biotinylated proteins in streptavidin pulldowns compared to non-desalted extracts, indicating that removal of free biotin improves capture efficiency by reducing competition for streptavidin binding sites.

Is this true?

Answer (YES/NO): YES